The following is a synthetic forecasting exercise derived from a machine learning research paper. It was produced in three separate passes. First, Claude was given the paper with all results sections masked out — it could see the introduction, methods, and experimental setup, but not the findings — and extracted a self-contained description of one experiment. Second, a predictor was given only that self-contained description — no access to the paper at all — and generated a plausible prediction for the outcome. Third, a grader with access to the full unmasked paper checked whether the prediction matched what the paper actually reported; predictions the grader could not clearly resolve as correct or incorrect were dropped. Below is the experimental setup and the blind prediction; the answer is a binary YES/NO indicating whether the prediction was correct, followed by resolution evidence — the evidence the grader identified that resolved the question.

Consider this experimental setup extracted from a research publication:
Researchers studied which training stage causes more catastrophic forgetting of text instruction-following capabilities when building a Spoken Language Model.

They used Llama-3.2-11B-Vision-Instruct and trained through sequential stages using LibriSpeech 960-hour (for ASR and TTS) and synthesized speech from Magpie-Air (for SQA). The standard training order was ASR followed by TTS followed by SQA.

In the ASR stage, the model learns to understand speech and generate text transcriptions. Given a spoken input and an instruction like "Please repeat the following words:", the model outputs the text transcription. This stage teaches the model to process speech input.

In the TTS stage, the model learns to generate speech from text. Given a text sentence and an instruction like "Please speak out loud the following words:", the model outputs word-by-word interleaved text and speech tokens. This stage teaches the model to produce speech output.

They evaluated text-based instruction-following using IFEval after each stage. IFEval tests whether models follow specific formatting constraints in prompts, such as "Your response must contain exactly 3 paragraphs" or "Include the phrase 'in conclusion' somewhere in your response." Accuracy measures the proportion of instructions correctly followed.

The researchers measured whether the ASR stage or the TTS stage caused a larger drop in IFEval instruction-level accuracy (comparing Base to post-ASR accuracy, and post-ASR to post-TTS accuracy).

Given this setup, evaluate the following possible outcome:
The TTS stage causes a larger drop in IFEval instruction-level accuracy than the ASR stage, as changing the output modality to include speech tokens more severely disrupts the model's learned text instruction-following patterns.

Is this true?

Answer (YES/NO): YES